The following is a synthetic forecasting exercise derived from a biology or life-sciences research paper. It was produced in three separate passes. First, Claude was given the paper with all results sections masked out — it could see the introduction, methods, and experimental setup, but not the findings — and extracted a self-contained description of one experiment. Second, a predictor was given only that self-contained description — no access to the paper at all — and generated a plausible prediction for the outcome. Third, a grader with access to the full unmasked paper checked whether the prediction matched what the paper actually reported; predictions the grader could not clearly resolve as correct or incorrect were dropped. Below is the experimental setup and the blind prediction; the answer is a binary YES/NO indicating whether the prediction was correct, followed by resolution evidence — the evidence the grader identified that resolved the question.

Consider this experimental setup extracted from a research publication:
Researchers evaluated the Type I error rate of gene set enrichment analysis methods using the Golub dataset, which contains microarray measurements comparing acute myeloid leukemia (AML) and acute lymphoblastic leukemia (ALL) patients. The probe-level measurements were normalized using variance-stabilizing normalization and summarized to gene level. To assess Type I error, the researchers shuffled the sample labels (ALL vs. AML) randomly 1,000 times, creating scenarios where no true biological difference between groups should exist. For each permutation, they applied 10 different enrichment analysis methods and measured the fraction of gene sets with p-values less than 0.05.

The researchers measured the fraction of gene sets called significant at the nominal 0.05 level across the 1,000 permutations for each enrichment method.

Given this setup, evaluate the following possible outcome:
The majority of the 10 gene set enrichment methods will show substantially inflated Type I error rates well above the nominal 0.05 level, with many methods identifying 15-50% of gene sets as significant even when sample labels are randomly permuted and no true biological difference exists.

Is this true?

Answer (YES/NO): NO